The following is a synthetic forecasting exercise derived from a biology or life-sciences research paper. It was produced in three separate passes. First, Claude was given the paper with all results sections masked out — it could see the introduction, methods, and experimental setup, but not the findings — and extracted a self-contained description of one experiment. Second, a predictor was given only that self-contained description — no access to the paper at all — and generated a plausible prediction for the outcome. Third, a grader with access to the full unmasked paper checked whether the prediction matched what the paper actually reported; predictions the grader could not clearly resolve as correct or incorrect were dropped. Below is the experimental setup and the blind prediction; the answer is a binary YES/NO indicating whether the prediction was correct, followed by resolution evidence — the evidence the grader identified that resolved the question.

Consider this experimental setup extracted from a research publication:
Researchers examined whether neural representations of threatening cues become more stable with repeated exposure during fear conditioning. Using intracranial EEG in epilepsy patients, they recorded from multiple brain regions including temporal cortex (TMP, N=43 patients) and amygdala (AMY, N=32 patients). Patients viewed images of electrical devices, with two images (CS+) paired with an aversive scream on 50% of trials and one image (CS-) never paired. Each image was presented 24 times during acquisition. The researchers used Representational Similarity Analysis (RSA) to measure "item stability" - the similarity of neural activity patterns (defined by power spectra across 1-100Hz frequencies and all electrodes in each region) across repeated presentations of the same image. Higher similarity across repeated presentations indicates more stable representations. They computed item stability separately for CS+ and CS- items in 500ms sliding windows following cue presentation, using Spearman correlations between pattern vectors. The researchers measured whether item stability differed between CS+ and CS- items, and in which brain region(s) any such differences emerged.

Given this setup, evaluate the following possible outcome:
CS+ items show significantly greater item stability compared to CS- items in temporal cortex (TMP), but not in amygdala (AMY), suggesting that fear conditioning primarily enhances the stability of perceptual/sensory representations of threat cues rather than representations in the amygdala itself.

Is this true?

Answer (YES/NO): NO